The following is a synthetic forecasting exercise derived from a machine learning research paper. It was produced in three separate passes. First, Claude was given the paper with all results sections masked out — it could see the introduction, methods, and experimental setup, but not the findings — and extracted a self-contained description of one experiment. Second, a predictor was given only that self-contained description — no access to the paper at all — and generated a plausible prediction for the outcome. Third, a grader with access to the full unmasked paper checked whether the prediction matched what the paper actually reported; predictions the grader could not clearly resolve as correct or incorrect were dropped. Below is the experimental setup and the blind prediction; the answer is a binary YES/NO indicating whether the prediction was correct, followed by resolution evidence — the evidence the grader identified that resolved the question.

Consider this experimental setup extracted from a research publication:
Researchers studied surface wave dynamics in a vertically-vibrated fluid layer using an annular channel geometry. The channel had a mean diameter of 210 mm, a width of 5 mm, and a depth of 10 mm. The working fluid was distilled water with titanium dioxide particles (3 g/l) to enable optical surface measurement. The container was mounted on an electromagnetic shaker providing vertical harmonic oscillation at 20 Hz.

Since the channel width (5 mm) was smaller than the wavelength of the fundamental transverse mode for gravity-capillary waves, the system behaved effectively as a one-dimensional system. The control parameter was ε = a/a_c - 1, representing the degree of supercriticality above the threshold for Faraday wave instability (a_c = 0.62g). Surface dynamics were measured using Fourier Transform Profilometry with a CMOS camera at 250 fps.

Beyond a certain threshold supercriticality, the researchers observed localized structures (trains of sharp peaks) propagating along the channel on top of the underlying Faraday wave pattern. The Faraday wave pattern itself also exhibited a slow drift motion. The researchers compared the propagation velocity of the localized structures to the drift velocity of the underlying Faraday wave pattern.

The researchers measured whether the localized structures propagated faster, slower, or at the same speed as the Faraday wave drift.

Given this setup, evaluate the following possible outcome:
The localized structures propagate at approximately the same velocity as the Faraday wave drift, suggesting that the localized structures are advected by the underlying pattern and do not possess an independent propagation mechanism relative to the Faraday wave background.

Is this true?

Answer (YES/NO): NO